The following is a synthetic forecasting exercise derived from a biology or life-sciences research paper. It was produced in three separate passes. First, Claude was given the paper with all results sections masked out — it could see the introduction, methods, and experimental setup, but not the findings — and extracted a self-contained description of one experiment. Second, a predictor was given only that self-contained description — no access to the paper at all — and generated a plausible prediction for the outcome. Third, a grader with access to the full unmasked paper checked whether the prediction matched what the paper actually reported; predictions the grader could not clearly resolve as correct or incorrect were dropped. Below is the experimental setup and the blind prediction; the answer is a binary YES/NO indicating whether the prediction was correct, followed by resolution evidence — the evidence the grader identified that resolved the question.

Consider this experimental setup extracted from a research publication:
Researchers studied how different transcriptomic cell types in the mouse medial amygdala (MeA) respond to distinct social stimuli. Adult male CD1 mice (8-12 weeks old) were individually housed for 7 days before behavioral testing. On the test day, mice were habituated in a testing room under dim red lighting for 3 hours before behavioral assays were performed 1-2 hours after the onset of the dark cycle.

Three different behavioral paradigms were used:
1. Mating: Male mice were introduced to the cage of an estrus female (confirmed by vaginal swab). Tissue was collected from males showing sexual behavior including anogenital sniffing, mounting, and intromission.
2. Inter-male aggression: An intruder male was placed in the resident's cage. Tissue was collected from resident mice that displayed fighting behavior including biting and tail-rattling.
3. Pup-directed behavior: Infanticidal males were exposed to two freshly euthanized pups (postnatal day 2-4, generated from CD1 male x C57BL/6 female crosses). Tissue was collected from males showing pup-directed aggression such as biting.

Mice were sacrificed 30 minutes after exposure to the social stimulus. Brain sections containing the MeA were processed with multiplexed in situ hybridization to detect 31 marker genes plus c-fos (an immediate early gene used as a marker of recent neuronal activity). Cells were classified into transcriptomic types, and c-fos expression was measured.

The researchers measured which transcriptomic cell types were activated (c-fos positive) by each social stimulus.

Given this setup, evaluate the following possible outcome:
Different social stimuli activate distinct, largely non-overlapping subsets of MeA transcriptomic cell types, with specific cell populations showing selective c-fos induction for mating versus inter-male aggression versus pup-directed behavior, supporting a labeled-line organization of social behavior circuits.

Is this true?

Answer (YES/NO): NO